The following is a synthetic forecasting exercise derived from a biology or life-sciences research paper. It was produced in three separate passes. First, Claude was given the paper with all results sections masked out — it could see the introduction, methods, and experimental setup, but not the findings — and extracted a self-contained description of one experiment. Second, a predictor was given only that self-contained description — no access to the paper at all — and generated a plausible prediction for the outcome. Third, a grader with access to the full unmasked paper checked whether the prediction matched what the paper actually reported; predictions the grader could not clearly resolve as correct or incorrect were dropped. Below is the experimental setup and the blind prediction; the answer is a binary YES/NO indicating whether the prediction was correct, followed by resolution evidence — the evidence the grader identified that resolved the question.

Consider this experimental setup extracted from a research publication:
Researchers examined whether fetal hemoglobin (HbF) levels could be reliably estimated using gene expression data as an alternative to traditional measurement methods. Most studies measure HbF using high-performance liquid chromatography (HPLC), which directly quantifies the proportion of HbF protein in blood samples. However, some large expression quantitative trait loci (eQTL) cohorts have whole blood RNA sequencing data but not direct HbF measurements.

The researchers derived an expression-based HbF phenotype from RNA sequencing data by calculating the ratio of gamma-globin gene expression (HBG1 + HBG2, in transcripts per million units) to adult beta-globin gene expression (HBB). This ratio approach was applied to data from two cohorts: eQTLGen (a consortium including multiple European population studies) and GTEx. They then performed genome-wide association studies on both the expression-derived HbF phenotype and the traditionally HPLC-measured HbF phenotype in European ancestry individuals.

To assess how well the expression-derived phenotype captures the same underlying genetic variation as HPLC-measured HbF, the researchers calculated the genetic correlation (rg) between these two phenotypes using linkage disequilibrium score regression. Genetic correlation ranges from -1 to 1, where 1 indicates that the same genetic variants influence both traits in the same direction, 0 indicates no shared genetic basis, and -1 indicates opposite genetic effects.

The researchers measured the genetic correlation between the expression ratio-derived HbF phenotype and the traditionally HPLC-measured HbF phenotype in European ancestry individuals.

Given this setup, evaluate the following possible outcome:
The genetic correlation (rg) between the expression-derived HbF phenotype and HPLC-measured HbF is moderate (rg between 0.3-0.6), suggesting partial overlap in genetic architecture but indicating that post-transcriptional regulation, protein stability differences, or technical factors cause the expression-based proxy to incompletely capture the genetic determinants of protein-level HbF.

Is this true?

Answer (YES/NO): YES